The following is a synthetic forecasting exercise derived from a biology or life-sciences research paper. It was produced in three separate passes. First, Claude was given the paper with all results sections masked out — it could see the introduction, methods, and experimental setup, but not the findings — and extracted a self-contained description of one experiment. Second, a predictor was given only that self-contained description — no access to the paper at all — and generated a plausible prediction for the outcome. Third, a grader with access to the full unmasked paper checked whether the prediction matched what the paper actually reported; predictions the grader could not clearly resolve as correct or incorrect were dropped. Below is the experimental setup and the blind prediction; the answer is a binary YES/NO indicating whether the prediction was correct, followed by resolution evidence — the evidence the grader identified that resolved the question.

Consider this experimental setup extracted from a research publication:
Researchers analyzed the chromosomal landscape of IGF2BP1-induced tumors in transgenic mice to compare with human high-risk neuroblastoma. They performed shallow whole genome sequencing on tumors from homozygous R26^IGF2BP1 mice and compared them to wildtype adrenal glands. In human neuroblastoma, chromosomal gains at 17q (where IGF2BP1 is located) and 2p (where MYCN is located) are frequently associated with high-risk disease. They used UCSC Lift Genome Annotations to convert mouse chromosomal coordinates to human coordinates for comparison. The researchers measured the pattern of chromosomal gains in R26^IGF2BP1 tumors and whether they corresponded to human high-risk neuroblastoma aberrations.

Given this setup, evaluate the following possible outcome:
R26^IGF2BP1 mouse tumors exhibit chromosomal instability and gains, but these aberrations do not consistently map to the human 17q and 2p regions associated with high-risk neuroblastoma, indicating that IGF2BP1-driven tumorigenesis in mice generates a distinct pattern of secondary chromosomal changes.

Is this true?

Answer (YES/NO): NO